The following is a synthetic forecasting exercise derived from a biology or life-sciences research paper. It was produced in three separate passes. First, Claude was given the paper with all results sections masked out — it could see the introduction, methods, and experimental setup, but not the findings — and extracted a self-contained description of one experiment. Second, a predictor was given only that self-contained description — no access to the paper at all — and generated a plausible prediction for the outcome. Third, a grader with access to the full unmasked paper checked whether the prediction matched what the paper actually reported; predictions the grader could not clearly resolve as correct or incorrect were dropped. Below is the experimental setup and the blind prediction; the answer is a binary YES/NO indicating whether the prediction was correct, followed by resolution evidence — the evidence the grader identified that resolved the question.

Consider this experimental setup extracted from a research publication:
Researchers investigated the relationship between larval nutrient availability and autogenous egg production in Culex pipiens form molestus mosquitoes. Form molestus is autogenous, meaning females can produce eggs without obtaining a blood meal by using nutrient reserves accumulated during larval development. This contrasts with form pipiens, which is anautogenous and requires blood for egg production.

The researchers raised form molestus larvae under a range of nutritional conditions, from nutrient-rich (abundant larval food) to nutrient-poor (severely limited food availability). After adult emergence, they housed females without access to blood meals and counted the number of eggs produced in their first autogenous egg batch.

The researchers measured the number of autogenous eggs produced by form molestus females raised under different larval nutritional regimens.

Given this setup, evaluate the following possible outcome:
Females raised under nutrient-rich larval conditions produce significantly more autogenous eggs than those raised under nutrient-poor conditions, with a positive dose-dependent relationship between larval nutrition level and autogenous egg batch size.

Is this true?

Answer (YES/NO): YES